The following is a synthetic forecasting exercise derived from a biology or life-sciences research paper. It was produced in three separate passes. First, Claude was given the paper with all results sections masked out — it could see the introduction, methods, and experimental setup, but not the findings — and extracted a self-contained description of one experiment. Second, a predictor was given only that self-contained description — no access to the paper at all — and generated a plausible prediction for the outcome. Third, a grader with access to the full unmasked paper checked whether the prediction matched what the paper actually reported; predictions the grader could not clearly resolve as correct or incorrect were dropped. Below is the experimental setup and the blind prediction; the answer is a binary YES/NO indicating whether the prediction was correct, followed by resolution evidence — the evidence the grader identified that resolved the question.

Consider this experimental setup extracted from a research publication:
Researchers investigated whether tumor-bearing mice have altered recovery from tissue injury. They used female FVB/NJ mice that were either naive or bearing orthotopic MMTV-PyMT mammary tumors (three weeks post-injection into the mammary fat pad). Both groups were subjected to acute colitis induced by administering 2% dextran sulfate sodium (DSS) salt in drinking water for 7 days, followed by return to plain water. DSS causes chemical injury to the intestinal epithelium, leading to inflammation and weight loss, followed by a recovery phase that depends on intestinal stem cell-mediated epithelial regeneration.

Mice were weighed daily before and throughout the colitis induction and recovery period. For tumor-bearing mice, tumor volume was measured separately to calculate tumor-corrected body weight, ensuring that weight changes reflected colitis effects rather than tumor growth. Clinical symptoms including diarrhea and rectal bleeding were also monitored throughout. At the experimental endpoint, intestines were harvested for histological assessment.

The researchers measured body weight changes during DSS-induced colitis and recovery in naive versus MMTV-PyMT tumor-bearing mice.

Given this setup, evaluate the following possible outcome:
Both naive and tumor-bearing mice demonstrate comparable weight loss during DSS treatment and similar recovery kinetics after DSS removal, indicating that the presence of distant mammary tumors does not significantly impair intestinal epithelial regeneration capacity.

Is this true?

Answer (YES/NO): NO